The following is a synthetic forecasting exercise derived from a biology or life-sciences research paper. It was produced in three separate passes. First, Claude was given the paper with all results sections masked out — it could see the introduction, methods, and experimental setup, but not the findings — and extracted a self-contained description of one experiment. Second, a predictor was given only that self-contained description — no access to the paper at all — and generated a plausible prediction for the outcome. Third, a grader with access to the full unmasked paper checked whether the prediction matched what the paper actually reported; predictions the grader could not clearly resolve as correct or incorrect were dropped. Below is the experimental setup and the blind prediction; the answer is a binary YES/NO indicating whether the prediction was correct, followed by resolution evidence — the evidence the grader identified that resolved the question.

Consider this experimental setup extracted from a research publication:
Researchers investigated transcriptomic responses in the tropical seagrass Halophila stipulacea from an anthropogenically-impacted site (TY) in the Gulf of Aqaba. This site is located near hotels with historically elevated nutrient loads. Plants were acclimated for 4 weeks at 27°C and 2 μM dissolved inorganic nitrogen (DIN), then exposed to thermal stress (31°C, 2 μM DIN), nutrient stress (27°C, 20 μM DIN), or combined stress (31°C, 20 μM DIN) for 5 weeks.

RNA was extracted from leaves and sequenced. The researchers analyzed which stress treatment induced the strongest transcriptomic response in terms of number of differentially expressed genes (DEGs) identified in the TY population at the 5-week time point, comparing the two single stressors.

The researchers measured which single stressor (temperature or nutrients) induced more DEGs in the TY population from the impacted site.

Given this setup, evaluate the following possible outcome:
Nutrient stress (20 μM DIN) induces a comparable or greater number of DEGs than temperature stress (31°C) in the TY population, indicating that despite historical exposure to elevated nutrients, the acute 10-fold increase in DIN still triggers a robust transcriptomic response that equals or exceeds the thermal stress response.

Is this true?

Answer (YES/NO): NO